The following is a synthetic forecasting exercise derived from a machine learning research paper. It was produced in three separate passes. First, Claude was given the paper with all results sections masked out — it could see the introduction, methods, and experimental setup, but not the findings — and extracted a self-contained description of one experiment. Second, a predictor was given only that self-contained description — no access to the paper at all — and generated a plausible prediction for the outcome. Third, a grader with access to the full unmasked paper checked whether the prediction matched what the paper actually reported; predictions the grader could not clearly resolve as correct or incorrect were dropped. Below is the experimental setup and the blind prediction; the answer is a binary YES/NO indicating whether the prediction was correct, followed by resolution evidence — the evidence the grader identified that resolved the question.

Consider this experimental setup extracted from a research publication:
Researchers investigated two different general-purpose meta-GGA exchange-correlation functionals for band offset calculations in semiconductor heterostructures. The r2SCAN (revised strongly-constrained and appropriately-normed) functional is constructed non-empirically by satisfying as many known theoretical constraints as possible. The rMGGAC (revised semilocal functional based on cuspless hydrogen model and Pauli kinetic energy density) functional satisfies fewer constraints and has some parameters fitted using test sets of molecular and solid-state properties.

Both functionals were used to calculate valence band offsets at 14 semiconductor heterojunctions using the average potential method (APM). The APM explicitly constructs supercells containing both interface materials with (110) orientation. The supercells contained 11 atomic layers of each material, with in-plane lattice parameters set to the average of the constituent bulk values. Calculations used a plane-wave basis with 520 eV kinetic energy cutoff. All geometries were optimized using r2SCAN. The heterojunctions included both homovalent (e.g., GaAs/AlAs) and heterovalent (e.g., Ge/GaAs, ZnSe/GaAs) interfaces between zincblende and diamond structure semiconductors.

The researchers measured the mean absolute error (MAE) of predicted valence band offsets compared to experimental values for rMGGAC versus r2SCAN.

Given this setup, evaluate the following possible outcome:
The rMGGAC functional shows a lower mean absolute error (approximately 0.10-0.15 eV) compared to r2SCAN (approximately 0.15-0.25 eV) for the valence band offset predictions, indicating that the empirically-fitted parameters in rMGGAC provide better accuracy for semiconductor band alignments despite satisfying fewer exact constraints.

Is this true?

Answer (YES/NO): NO